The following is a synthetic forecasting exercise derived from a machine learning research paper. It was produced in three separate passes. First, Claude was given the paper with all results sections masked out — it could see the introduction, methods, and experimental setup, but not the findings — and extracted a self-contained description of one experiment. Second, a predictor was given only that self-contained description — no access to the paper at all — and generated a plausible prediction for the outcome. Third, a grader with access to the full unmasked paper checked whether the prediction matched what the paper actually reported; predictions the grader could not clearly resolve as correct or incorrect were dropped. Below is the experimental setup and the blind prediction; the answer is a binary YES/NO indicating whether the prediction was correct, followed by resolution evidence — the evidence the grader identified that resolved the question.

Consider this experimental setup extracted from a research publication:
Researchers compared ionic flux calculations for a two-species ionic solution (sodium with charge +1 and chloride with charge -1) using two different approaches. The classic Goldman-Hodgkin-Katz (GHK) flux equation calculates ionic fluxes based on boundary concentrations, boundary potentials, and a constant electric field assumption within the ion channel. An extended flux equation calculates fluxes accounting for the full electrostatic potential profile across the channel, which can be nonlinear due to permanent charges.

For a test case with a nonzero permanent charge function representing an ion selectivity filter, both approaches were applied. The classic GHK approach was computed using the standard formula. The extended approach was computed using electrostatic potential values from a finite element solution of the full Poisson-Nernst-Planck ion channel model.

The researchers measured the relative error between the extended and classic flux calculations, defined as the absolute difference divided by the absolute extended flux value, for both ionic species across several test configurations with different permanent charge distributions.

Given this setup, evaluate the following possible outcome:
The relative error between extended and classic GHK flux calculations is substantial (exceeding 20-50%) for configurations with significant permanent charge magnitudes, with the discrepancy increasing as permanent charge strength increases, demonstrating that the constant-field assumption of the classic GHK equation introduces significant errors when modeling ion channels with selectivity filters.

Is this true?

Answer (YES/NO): YES